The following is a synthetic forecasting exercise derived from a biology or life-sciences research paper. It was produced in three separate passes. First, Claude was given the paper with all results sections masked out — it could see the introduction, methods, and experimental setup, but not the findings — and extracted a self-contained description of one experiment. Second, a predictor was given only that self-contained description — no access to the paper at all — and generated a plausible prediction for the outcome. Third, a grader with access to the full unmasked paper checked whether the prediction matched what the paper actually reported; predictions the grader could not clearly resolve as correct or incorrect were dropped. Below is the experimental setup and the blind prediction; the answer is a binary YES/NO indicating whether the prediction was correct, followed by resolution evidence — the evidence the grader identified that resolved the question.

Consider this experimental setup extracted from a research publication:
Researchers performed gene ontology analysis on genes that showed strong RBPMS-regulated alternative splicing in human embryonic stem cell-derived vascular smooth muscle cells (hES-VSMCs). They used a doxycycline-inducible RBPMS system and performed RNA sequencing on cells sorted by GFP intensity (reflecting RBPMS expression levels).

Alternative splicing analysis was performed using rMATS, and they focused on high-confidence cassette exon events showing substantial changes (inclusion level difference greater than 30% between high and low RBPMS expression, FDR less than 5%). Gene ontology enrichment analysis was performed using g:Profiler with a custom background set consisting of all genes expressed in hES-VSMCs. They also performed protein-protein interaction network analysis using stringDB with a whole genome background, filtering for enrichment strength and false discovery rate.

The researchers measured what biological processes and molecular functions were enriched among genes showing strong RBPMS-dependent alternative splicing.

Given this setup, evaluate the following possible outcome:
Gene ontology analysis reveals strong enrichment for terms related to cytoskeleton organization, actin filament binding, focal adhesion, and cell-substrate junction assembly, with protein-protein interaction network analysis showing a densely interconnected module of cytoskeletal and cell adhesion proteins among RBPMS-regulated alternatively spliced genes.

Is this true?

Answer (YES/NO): YES